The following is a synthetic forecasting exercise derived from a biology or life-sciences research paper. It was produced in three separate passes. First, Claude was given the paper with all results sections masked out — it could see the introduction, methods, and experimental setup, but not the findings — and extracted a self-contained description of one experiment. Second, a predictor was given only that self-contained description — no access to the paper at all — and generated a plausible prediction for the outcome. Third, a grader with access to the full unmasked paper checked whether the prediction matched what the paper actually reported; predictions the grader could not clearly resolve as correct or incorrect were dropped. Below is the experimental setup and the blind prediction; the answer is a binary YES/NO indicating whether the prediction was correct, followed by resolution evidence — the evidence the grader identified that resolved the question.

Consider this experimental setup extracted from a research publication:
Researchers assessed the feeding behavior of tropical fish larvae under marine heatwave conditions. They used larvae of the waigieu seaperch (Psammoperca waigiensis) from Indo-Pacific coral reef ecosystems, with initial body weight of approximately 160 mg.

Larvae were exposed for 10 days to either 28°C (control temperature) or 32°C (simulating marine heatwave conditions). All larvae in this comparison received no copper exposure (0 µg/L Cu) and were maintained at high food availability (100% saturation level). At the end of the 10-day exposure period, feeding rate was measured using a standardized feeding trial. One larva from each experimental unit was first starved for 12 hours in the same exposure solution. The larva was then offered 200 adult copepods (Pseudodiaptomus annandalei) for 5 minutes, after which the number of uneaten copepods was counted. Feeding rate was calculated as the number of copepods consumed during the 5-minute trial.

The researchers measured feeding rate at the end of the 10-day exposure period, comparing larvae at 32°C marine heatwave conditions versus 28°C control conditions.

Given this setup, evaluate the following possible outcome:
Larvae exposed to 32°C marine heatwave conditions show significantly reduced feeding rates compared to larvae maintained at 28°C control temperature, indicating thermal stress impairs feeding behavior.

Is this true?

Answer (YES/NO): YES